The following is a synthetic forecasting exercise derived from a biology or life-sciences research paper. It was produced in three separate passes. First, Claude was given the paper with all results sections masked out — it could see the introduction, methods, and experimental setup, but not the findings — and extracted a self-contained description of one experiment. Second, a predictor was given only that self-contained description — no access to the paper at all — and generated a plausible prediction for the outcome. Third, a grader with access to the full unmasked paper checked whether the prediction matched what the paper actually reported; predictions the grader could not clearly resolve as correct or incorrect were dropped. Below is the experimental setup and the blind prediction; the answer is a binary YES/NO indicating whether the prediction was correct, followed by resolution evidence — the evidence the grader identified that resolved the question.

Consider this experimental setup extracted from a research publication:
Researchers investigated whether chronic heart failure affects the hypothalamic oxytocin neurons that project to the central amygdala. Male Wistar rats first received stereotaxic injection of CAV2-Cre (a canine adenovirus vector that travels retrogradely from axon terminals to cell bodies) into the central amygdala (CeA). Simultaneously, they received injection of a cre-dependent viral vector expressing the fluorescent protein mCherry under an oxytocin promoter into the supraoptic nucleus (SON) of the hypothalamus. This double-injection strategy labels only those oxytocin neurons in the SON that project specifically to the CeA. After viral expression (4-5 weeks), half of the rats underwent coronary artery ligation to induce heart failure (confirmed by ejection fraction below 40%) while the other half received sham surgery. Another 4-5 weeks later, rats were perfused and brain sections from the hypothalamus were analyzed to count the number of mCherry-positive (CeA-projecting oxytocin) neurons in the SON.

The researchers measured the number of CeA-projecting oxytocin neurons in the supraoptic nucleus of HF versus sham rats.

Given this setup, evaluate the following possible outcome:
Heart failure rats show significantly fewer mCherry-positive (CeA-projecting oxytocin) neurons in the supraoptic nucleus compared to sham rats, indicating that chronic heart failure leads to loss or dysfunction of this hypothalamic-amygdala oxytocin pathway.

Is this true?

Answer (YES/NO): NO